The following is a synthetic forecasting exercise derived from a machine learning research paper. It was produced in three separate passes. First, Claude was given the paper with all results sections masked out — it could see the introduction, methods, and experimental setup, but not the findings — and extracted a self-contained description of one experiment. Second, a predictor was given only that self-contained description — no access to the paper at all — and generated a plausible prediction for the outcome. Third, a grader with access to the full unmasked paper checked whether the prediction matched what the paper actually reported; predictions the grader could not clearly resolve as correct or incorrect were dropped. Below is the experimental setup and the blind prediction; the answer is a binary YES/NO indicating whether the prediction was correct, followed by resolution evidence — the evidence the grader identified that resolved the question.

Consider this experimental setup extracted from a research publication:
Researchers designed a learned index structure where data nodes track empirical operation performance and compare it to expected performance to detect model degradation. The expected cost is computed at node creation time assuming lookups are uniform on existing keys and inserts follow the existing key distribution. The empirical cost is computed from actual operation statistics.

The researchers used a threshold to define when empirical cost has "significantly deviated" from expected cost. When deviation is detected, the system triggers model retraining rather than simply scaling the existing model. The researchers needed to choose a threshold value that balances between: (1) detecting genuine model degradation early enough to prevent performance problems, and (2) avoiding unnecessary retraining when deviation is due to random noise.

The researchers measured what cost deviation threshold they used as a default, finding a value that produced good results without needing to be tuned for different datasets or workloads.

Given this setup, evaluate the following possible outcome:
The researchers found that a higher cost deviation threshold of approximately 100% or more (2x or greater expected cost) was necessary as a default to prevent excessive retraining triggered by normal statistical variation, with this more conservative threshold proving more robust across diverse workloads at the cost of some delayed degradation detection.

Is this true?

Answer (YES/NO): NO